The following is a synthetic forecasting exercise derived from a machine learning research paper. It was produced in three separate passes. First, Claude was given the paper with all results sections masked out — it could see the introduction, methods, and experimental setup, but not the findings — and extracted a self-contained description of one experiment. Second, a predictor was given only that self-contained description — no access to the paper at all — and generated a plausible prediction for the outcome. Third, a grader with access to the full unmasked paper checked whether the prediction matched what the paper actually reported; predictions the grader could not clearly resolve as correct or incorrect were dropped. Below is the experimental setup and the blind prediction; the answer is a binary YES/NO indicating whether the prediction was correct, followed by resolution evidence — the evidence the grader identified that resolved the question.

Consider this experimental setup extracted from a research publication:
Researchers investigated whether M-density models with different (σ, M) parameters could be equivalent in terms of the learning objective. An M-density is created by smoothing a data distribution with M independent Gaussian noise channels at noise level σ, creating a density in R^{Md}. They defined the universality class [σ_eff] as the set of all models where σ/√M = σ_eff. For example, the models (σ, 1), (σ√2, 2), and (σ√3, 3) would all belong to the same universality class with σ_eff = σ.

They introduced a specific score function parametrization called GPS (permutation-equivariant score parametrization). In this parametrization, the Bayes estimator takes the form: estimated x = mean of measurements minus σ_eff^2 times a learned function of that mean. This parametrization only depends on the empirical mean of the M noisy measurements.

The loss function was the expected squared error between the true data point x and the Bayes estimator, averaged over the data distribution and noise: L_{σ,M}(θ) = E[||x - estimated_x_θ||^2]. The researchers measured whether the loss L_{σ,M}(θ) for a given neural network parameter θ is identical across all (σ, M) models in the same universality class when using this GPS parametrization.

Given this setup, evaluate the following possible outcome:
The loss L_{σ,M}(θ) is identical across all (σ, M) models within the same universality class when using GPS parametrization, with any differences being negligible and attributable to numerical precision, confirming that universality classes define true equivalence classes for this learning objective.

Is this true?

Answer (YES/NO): YES